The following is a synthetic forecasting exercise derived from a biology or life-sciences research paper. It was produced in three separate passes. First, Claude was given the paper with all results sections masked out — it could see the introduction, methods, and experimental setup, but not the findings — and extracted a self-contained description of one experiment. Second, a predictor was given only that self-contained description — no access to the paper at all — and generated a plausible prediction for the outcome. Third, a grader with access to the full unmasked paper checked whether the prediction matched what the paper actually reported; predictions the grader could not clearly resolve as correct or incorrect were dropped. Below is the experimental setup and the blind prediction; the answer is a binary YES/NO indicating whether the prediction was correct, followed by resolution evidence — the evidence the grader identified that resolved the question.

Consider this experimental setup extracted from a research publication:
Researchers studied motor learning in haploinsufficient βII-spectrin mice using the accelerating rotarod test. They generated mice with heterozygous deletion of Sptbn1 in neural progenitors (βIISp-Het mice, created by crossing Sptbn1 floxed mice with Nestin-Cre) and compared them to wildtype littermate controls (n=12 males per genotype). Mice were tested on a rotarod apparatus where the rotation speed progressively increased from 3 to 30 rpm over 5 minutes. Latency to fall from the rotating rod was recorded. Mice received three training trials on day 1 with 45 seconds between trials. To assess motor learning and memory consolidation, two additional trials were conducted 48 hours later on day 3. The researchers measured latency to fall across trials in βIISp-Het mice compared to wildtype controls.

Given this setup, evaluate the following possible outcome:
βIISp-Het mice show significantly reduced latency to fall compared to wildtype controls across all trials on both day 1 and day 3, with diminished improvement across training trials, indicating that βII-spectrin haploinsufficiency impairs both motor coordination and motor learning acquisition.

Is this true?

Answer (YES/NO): NO